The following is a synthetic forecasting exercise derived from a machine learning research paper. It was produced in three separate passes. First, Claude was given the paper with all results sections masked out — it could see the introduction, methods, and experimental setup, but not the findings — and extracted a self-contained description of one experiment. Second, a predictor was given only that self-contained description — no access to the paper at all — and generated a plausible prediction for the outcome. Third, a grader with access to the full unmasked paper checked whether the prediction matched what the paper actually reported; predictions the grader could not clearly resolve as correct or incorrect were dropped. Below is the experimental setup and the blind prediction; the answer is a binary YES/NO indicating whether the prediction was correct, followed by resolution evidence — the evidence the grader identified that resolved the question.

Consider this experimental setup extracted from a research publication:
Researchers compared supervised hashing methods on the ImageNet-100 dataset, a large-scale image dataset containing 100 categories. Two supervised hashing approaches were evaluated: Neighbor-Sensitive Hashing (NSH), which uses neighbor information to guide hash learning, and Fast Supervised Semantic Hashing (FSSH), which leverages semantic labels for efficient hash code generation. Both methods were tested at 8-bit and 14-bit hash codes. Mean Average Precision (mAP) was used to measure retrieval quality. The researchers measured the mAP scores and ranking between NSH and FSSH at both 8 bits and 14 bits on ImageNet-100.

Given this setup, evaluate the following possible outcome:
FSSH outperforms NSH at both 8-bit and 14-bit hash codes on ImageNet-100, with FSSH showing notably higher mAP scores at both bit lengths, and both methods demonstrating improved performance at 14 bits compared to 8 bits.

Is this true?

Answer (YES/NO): NO